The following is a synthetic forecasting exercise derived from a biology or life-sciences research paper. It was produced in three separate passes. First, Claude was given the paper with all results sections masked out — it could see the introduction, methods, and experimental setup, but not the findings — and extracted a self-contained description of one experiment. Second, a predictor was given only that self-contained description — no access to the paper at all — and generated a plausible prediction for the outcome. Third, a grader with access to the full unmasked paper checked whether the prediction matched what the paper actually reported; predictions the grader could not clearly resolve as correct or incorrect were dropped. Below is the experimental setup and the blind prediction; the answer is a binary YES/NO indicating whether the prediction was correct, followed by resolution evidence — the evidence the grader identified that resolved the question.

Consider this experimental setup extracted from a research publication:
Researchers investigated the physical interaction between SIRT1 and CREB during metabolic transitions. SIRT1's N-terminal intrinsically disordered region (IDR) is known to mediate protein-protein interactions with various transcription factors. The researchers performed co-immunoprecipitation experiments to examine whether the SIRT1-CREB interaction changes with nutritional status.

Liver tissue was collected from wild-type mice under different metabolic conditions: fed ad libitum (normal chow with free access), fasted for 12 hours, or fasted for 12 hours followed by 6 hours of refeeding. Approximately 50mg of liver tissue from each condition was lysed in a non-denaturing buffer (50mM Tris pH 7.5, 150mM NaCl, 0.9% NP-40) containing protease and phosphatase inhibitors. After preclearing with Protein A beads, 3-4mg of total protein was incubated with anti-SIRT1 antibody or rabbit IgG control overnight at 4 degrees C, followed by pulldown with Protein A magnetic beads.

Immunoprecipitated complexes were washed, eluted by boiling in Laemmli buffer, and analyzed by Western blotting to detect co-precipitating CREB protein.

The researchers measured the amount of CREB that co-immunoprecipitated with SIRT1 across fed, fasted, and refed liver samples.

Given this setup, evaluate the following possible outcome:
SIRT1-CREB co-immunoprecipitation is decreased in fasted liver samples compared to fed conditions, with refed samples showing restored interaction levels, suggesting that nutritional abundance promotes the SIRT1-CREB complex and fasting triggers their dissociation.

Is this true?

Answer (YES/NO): NO